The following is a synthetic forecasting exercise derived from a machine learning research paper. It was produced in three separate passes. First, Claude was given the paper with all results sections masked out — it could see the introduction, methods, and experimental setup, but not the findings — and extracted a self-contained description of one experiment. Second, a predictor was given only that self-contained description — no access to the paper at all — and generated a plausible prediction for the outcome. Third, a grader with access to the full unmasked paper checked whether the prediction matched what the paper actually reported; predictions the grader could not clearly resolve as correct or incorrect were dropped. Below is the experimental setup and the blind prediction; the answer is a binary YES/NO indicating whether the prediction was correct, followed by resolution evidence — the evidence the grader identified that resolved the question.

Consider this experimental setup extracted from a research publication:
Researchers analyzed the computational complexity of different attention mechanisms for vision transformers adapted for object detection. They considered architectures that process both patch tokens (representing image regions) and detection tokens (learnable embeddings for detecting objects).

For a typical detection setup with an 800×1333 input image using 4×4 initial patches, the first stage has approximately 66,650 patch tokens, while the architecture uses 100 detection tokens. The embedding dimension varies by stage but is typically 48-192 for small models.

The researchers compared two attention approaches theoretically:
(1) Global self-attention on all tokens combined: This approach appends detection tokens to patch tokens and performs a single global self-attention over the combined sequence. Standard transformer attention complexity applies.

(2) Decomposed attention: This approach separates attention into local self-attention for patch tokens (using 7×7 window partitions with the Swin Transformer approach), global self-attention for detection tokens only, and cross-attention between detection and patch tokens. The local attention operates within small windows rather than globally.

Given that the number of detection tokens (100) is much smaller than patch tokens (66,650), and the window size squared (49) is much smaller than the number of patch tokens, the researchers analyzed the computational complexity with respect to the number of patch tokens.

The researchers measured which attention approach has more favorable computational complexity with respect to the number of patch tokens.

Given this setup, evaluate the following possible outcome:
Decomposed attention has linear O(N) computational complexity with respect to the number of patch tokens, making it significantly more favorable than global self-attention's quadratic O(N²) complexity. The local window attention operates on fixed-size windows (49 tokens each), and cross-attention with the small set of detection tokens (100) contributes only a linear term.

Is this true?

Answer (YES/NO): YES